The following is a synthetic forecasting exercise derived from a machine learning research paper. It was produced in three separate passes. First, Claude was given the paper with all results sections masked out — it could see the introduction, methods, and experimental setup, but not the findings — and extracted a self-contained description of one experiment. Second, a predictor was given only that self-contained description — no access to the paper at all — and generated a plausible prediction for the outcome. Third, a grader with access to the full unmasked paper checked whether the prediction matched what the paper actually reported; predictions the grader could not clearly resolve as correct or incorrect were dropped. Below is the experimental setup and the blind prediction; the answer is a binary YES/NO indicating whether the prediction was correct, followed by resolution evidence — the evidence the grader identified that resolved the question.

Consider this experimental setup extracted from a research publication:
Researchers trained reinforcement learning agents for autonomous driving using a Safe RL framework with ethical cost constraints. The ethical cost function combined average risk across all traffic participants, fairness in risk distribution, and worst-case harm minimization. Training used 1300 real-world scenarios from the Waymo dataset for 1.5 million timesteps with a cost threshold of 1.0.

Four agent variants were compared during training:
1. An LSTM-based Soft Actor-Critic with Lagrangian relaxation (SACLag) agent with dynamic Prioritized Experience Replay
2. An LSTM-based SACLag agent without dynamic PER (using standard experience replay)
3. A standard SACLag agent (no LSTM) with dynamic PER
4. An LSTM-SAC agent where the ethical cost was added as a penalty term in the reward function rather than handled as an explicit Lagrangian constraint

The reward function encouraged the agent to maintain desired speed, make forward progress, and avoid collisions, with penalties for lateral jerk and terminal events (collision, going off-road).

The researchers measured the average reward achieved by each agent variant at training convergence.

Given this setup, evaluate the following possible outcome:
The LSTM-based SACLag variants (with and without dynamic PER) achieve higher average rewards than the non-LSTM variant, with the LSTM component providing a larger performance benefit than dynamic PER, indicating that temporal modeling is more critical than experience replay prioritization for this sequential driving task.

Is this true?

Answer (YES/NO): NO